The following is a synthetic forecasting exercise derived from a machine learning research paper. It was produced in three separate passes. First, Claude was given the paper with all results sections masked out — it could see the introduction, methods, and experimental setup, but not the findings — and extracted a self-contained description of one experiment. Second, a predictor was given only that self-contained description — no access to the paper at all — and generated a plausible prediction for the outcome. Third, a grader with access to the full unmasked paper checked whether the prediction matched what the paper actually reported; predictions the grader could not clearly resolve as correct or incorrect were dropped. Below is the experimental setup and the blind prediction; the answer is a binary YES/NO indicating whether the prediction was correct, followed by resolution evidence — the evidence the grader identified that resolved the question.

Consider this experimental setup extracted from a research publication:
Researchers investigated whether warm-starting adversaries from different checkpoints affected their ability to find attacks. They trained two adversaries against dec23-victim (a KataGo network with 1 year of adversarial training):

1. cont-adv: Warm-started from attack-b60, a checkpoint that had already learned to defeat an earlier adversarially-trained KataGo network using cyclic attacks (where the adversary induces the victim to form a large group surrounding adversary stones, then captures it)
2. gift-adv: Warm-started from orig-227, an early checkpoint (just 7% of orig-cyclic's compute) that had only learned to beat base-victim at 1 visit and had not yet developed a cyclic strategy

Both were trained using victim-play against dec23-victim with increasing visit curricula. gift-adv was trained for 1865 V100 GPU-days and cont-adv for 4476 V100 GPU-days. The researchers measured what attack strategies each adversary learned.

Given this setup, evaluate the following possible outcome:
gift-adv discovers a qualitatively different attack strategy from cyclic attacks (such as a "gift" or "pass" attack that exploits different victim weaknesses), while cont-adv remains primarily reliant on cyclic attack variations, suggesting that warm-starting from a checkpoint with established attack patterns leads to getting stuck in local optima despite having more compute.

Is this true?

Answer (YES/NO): NO